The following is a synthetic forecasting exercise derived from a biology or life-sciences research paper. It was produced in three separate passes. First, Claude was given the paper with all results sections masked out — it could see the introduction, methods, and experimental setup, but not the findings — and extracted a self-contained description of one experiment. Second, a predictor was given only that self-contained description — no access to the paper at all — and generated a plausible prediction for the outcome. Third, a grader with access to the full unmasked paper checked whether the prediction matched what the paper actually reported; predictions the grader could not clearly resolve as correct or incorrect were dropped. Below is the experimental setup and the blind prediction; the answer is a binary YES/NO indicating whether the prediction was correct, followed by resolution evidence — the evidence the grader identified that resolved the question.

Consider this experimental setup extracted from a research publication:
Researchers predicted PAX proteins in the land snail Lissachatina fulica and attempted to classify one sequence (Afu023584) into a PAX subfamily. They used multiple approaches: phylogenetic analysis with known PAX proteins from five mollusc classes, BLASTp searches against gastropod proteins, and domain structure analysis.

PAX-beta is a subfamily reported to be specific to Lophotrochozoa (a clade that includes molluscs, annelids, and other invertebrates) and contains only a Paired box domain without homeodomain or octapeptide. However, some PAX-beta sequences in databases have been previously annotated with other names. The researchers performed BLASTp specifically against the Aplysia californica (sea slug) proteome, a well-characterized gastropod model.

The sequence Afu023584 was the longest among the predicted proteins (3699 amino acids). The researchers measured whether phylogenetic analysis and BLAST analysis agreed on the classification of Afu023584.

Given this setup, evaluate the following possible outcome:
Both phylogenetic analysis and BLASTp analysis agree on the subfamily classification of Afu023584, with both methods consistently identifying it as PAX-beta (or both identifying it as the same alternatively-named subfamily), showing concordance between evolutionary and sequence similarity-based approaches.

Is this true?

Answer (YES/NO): NO